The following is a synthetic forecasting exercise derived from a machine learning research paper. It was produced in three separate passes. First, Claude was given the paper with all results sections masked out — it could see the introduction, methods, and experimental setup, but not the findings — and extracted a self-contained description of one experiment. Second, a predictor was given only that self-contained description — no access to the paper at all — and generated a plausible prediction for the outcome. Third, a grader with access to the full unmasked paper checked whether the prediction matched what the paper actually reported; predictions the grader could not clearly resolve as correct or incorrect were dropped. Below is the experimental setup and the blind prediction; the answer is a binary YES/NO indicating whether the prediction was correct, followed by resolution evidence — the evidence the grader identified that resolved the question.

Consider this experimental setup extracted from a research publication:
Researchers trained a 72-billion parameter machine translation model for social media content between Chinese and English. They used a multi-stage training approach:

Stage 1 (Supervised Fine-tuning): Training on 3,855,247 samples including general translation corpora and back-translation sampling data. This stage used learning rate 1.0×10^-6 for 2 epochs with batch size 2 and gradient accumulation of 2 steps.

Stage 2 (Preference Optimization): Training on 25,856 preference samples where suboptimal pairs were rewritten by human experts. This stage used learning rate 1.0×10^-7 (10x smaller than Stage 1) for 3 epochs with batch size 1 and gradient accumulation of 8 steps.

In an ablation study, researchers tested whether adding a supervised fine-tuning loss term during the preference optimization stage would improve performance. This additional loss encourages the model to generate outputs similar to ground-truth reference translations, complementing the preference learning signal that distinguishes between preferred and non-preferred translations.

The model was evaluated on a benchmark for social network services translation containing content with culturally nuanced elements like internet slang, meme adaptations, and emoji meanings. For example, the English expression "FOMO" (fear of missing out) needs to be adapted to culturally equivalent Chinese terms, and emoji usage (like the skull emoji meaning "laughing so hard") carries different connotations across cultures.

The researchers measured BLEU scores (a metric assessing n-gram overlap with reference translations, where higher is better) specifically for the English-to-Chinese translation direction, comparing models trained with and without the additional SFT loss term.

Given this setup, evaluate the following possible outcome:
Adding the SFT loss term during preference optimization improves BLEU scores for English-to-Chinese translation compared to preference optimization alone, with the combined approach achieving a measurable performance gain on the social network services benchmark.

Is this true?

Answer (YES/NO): YES